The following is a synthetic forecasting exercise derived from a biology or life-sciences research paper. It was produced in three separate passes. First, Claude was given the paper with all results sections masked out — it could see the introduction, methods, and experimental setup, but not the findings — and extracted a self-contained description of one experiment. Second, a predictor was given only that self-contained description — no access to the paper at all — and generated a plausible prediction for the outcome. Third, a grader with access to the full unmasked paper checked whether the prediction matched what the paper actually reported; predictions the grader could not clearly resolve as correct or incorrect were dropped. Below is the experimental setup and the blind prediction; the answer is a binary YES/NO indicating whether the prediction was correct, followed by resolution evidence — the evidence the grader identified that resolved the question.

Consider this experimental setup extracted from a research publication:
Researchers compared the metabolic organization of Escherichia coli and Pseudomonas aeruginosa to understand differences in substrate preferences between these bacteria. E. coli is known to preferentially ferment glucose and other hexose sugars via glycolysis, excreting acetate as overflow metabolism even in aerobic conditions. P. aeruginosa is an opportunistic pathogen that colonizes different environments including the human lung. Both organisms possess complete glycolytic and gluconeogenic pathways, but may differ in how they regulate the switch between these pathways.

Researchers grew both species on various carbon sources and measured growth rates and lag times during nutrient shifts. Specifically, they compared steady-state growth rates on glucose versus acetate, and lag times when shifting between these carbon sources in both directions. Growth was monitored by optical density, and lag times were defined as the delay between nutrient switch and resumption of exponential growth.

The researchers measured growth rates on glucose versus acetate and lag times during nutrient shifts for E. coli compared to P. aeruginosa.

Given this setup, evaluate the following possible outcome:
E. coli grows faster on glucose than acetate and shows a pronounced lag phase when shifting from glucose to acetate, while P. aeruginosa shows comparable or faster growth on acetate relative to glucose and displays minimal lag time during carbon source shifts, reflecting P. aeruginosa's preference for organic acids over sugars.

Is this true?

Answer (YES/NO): NO